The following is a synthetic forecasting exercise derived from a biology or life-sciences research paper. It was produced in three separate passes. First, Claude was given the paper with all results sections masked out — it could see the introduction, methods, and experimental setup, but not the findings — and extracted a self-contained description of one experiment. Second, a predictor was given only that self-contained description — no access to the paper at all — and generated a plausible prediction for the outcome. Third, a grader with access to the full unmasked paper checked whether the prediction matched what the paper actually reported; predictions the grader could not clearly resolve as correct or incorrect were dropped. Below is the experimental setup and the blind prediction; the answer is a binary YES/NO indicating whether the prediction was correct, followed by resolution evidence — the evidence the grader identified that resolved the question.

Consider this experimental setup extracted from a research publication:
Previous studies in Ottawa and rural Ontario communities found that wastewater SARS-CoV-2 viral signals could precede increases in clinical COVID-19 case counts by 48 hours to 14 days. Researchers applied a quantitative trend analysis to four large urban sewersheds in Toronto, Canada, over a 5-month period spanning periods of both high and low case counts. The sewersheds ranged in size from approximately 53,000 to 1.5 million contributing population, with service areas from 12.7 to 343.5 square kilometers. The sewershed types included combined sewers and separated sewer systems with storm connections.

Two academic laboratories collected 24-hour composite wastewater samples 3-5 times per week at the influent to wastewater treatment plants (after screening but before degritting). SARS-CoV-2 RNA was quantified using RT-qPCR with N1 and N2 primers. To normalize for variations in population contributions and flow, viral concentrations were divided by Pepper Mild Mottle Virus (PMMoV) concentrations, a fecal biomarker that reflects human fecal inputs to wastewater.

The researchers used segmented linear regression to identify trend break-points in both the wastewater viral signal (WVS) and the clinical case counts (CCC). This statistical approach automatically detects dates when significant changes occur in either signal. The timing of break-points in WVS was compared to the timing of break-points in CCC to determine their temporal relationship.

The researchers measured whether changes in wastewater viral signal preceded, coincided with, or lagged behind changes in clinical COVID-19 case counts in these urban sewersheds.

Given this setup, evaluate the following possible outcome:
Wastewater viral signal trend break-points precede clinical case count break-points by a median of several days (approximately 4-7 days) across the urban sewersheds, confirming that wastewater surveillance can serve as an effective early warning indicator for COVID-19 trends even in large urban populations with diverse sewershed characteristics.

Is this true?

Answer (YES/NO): NO